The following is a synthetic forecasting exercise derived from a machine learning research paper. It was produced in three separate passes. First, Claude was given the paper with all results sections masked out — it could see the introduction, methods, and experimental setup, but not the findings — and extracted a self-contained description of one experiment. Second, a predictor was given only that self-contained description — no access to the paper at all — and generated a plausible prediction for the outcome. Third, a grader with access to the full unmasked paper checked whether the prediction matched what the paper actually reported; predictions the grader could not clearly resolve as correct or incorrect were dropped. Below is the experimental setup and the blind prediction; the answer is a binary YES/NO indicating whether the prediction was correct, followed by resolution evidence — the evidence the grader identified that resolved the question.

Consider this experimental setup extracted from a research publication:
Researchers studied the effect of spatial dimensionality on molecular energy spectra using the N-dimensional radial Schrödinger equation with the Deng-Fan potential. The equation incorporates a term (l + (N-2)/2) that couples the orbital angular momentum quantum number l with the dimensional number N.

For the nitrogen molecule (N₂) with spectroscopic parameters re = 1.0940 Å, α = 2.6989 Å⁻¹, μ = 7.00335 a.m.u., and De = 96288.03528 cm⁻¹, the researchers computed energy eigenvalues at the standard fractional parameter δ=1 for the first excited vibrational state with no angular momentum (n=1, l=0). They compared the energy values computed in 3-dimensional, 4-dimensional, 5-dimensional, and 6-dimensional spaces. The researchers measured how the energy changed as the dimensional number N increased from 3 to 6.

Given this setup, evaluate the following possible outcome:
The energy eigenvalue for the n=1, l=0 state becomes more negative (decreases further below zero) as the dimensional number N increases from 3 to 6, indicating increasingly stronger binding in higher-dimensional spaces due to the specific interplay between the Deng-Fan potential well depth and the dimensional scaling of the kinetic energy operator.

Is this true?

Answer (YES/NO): NO